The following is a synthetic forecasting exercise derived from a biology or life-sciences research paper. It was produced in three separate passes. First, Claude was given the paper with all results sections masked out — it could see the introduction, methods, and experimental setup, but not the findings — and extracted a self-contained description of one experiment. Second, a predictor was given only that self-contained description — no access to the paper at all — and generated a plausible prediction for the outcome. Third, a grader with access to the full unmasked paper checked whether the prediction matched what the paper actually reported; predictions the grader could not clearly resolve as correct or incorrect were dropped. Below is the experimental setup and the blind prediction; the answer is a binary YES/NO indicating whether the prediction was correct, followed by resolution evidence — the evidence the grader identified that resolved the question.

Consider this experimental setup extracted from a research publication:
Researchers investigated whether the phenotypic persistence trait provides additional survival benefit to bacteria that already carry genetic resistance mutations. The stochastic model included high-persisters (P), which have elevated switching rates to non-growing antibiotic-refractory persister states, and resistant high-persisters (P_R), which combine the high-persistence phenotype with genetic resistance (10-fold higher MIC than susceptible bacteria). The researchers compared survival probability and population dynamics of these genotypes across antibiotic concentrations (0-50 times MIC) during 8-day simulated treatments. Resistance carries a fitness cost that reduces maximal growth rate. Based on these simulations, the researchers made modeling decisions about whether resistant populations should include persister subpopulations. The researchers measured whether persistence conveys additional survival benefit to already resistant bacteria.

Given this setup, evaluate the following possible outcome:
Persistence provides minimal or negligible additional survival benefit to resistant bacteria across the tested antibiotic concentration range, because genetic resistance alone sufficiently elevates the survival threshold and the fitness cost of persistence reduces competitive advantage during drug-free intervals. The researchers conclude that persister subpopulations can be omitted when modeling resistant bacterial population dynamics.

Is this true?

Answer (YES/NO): YES